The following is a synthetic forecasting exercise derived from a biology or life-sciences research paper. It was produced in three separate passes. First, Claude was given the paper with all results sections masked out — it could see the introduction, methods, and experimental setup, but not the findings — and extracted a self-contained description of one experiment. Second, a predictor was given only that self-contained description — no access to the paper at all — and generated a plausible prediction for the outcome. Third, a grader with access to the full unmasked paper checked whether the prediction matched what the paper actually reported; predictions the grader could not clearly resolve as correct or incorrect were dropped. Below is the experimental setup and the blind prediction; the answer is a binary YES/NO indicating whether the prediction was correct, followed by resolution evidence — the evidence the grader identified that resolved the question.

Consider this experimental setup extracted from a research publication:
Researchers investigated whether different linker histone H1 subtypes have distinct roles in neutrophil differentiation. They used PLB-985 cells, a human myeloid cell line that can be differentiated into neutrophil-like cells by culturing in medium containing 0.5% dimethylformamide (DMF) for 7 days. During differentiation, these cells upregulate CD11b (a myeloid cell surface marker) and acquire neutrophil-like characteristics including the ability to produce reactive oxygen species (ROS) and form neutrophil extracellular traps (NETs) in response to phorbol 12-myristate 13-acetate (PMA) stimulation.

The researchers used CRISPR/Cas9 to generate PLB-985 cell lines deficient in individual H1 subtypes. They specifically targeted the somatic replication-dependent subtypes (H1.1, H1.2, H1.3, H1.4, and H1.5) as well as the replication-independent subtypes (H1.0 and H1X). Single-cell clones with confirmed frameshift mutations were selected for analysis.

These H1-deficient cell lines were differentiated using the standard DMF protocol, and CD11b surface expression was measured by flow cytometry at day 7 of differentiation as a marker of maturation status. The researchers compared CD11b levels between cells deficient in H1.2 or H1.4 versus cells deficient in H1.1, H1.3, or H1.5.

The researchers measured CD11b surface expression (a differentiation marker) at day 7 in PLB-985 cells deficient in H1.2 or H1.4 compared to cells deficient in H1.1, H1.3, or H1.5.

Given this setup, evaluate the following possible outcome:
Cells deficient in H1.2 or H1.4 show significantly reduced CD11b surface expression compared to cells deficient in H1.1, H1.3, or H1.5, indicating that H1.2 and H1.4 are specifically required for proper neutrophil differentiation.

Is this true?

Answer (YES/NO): YES